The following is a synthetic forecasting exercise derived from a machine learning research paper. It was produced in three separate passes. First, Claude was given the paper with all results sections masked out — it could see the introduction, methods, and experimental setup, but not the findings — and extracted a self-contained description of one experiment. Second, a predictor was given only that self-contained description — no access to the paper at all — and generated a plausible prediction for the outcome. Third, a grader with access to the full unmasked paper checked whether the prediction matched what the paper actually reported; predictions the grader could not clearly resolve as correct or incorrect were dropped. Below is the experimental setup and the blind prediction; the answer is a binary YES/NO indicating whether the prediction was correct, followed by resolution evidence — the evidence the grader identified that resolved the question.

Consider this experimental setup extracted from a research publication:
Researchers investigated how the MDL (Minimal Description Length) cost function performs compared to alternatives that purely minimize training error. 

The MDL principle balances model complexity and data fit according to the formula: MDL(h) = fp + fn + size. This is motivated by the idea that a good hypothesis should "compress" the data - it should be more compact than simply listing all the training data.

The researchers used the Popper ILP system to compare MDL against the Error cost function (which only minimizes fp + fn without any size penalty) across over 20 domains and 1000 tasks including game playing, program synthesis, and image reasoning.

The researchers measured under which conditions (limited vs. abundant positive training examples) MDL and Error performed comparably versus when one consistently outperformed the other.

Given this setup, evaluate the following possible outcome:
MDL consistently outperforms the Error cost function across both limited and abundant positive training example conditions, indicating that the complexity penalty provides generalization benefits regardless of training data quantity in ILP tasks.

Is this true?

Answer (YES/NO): NO